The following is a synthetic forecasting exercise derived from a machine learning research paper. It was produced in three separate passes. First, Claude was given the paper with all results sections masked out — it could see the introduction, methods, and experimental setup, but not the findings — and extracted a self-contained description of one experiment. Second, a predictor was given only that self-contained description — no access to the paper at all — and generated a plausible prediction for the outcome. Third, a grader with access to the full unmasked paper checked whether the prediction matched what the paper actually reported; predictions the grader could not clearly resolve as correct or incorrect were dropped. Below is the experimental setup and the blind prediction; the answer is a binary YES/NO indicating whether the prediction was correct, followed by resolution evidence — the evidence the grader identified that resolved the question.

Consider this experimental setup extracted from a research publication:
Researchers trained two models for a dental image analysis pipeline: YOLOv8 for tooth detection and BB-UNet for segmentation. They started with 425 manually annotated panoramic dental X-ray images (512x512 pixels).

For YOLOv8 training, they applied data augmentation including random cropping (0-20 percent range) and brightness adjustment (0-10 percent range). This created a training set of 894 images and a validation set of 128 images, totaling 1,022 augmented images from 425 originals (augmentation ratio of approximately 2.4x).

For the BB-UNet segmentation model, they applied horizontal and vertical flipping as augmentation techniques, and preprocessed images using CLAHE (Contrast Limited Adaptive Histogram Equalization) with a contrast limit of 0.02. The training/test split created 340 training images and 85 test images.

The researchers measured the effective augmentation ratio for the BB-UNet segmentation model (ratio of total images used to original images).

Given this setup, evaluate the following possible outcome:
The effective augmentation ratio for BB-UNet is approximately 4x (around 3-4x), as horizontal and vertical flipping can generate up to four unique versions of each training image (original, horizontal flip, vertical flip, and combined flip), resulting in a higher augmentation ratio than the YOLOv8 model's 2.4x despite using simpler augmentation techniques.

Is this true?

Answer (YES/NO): NO